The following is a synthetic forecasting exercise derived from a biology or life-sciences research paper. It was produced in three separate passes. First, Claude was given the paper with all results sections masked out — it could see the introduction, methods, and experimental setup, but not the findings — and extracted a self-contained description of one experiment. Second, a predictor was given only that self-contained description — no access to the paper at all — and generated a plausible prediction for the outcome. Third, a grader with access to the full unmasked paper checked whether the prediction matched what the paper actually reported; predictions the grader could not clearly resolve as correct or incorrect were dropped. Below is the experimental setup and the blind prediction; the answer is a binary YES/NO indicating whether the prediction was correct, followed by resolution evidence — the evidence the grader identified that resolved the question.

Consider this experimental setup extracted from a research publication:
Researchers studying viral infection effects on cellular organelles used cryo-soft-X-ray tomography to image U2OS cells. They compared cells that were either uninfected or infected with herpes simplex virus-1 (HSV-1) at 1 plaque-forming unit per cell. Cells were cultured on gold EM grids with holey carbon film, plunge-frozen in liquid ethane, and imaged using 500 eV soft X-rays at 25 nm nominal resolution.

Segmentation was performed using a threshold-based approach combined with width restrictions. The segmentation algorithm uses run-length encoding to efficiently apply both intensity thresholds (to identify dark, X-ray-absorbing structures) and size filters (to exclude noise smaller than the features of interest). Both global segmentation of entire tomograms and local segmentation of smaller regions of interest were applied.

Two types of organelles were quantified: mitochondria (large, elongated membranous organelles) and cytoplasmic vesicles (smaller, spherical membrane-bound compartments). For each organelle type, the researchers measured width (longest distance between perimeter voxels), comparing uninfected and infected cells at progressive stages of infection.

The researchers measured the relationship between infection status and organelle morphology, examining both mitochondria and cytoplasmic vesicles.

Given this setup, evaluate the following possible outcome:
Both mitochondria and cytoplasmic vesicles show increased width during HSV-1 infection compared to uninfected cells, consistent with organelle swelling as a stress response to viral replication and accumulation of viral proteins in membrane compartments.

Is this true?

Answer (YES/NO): NO